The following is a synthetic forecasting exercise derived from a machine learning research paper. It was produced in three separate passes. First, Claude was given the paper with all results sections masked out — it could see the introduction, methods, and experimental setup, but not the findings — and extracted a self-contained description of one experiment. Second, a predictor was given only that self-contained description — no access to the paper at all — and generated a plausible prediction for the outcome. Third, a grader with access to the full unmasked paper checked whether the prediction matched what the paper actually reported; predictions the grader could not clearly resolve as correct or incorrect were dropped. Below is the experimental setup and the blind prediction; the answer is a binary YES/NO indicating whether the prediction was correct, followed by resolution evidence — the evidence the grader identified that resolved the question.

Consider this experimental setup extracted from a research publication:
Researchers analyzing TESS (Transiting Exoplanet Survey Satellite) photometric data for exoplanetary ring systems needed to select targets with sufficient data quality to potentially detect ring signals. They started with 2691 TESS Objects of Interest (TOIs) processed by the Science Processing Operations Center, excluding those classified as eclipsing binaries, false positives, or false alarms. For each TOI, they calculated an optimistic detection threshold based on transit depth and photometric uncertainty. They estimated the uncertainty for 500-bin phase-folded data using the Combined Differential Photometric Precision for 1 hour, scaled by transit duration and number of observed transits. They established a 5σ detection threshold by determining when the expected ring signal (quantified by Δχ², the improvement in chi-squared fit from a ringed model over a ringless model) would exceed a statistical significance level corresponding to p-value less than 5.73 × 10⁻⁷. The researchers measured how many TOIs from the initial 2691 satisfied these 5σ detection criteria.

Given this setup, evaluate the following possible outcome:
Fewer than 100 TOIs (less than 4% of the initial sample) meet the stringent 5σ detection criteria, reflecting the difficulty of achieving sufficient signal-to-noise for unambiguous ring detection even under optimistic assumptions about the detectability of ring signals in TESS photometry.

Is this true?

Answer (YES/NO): NO